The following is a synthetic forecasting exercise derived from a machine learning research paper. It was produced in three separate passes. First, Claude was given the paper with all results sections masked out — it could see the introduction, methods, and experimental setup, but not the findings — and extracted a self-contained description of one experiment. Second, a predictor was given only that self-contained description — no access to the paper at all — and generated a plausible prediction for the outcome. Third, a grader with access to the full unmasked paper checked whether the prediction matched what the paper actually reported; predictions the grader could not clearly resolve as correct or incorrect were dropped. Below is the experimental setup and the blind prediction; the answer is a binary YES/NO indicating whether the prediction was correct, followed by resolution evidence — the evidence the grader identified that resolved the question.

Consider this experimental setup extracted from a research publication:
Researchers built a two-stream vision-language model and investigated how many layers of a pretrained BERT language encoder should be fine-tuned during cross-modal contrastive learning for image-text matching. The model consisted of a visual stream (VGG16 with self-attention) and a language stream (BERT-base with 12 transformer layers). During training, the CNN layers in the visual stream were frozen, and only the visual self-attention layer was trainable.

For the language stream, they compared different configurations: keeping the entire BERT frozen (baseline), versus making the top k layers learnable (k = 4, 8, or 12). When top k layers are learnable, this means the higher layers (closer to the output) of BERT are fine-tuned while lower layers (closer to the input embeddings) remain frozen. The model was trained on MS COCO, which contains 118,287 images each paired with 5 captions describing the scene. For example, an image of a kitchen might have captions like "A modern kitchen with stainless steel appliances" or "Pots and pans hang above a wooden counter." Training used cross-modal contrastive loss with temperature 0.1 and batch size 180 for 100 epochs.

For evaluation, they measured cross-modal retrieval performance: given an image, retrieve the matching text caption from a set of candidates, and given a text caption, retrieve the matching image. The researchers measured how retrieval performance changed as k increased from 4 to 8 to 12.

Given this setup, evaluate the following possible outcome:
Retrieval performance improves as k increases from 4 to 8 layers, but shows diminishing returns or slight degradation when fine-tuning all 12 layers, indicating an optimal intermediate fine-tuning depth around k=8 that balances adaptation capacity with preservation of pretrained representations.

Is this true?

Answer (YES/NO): NO